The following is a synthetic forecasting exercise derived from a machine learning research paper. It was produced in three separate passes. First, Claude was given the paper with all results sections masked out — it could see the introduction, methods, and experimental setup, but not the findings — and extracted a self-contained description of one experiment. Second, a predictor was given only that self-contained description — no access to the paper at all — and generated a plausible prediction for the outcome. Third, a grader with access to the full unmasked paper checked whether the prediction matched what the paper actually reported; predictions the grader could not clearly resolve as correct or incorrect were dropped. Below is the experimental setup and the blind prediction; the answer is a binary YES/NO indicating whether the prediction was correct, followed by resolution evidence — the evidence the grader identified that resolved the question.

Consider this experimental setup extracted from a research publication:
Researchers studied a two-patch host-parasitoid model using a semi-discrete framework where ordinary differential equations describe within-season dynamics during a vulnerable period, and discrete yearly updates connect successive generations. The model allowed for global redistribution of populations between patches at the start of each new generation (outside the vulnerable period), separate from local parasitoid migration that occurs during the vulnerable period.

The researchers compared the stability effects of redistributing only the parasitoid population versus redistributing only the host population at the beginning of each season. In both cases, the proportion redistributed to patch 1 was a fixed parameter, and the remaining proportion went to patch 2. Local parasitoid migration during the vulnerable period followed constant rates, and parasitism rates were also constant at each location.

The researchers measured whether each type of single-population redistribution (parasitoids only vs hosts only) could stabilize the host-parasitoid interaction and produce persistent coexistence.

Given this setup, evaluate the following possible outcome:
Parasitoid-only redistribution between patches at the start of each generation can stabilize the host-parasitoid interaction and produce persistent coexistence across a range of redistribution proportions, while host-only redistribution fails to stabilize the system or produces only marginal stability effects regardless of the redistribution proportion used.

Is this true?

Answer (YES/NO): NO